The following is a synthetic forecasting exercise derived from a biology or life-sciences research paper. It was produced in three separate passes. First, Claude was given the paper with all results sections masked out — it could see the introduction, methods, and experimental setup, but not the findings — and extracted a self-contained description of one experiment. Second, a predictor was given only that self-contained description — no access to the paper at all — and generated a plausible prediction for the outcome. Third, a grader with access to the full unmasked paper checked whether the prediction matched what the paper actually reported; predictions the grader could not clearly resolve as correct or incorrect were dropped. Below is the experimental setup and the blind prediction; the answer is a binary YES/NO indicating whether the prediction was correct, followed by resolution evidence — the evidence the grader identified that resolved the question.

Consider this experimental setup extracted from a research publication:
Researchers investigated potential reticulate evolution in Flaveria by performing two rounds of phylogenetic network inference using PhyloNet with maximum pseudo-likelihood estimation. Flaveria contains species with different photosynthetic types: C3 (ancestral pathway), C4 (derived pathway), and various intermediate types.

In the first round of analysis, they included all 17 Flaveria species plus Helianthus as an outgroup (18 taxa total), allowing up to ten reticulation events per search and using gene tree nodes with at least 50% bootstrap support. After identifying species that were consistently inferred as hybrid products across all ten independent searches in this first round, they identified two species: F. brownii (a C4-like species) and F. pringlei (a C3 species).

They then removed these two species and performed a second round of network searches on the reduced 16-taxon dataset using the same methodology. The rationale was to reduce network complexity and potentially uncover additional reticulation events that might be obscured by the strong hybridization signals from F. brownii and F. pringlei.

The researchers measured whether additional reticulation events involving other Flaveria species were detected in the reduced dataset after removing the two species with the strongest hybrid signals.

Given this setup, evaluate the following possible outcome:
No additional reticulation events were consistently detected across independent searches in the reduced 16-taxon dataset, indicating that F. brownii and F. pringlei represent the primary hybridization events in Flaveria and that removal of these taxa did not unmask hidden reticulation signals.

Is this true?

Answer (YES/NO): NO